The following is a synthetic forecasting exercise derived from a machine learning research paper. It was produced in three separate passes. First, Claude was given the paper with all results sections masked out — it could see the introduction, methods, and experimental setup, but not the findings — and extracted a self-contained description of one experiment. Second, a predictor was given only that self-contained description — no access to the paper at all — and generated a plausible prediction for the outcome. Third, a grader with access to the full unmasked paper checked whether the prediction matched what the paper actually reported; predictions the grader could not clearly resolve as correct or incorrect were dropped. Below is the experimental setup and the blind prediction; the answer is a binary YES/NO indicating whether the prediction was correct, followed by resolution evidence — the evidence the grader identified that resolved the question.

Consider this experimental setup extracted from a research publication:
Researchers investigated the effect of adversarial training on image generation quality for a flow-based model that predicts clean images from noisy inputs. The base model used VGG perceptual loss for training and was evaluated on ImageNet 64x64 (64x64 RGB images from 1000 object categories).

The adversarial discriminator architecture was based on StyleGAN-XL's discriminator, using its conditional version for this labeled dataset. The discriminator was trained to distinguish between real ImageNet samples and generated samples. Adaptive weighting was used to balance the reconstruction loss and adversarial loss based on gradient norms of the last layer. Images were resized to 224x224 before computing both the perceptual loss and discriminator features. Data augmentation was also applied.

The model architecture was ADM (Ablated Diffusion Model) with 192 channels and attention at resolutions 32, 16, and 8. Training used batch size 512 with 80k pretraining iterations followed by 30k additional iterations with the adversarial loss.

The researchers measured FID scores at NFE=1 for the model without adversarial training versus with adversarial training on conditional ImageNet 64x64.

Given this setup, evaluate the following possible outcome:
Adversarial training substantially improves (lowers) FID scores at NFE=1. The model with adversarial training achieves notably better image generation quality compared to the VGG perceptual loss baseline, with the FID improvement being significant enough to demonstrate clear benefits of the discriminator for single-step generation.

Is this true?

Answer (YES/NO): YES